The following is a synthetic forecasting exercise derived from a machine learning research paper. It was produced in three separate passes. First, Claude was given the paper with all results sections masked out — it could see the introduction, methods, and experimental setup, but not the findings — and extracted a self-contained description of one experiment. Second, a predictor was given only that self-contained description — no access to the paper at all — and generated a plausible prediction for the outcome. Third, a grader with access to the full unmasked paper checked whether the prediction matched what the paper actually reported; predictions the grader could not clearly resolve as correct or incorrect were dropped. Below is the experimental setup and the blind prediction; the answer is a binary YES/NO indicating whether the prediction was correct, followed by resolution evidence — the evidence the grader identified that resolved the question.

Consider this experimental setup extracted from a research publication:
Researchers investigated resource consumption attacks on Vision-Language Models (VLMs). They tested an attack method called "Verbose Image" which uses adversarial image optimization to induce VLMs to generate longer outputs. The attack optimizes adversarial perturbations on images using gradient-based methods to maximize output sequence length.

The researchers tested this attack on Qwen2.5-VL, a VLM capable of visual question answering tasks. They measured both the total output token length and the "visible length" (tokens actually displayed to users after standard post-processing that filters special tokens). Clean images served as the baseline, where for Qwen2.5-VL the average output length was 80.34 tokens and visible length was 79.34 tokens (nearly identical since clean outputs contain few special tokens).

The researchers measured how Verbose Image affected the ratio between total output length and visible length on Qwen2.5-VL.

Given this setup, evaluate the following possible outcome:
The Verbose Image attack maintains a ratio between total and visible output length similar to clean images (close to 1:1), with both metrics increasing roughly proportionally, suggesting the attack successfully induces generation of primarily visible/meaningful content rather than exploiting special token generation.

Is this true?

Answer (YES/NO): YES